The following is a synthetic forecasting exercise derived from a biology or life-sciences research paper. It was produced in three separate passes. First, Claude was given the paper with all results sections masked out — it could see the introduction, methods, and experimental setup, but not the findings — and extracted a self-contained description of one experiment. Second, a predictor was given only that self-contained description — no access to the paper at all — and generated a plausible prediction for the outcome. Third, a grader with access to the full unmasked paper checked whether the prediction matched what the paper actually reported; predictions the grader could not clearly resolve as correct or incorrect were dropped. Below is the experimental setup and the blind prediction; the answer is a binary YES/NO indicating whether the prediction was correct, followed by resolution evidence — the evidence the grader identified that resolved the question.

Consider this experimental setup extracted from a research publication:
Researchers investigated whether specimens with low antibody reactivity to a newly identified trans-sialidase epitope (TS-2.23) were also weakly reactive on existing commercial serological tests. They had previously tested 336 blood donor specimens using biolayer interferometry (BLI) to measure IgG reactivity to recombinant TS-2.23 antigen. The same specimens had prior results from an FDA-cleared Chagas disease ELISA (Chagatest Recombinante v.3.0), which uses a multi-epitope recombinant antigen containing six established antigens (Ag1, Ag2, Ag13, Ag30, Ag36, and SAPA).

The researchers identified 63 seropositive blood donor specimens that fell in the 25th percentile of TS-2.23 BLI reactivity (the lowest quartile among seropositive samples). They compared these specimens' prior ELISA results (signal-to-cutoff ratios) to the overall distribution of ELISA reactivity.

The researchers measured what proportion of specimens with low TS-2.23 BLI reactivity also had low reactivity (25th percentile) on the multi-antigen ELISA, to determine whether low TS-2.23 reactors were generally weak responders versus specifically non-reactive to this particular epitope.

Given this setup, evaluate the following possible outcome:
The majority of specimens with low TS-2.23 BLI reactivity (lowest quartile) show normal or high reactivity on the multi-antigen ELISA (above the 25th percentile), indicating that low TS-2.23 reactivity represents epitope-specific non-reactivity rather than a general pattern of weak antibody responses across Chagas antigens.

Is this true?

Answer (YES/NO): NO